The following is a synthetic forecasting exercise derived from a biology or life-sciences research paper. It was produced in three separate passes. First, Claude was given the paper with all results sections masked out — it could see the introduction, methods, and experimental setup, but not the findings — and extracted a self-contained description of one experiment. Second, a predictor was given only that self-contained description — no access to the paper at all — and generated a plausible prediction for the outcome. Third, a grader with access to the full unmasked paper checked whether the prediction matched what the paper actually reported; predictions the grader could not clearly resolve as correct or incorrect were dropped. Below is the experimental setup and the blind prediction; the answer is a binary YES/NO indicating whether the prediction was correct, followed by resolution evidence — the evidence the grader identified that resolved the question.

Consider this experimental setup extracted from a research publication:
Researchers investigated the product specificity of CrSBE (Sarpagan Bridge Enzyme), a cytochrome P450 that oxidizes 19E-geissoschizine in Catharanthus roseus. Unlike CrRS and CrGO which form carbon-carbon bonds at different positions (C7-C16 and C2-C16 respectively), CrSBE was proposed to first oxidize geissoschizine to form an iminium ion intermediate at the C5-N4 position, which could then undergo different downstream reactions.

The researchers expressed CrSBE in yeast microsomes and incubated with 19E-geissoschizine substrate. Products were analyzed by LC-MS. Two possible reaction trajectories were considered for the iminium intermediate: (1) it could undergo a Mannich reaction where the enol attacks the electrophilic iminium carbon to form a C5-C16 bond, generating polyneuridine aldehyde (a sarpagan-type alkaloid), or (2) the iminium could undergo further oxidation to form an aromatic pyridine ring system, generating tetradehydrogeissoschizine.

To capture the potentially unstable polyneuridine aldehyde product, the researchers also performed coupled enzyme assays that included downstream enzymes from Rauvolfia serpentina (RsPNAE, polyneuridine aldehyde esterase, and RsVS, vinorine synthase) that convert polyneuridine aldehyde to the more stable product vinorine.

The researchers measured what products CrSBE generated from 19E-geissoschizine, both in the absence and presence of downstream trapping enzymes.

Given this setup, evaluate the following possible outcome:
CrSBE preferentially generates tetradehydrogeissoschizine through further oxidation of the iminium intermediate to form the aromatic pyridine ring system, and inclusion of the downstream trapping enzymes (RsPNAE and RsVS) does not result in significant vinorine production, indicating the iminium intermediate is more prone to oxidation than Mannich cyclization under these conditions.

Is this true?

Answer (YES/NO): NO